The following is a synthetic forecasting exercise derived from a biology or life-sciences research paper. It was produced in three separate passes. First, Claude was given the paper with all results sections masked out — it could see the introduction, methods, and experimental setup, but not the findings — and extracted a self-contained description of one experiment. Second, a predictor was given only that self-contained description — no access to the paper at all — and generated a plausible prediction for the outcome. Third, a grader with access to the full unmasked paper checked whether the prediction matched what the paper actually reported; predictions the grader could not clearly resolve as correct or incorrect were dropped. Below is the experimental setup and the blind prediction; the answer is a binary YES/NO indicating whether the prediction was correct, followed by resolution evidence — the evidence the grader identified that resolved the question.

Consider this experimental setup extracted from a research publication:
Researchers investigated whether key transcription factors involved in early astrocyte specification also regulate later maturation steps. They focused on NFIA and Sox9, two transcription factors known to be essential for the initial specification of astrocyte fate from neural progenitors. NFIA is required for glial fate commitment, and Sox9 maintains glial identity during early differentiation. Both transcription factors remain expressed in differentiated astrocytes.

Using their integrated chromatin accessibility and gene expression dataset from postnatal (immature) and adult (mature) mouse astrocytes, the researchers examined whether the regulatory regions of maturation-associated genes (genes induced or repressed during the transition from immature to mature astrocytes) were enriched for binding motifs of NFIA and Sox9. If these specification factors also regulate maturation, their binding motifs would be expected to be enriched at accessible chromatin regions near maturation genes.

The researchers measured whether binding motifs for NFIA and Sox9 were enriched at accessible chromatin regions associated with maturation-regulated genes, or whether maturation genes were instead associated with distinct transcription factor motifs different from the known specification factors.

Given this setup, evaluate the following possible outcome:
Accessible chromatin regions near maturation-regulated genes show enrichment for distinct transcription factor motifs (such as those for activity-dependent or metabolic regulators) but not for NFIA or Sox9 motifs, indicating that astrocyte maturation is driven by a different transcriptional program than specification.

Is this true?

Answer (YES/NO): NO